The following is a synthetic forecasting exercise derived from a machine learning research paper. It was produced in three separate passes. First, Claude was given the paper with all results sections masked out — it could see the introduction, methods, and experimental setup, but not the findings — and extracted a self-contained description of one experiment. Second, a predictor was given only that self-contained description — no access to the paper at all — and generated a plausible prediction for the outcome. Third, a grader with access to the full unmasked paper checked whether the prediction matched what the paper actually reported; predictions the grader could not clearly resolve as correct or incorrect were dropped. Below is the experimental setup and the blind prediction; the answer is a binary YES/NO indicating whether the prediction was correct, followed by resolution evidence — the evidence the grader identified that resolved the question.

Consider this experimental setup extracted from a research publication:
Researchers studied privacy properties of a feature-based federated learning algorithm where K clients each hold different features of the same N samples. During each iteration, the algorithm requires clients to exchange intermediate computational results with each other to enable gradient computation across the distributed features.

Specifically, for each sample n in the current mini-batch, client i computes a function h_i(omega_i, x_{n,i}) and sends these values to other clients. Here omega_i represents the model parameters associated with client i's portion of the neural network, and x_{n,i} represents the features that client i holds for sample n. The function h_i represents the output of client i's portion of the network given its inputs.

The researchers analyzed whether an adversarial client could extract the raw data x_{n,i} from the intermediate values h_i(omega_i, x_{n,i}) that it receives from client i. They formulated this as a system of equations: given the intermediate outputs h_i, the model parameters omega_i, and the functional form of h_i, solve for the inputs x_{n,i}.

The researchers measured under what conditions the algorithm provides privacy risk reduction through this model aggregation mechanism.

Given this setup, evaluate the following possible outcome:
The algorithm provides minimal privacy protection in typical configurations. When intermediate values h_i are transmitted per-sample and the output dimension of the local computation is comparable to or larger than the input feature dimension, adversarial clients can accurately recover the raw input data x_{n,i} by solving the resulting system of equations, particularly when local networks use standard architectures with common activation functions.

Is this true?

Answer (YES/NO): NO